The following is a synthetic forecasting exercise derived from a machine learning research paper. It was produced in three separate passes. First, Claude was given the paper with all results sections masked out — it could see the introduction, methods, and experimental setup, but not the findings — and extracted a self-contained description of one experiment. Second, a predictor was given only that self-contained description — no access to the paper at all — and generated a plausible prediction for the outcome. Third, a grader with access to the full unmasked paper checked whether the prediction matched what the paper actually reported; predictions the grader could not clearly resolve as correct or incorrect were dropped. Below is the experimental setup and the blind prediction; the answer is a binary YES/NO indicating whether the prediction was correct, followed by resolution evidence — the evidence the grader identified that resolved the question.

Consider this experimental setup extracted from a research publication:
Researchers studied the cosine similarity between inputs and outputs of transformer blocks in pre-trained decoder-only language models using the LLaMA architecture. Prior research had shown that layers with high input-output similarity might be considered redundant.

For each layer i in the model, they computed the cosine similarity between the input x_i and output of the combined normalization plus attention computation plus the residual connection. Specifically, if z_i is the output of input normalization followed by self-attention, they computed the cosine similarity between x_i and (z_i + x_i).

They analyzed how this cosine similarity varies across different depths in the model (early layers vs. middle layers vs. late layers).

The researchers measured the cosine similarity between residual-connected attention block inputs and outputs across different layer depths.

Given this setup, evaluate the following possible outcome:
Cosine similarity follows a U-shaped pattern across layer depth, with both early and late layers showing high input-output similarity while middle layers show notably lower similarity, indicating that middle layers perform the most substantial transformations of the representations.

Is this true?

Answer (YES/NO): NO